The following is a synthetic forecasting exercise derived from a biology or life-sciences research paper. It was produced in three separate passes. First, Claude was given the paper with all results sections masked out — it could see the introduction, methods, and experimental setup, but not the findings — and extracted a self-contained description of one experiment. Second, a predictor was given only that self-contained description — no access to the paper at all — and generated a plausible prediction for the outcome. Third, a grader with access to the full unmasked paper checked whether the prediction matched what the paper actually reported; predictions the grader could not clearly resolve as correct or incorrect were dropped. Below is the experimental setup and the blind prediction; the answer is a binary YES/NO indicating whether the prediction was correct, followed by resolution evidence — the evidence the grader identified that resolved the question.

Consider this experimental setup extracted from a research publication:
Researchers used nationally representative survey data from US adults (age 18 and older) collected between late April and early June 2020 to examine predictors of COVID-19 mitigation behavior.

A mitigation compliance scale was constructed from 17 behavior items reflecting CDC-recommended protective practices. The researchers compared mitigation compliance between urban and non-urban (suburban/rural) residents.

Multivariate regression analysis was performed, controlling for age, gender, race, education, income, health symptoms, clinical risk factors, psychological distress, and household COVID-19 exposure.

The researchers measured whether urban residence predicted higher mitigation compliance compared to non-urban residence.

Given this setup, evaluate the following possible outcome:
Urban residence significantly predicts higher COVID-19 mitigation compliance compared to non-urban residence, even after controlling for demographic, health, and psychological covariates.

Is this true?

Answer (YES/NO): YES